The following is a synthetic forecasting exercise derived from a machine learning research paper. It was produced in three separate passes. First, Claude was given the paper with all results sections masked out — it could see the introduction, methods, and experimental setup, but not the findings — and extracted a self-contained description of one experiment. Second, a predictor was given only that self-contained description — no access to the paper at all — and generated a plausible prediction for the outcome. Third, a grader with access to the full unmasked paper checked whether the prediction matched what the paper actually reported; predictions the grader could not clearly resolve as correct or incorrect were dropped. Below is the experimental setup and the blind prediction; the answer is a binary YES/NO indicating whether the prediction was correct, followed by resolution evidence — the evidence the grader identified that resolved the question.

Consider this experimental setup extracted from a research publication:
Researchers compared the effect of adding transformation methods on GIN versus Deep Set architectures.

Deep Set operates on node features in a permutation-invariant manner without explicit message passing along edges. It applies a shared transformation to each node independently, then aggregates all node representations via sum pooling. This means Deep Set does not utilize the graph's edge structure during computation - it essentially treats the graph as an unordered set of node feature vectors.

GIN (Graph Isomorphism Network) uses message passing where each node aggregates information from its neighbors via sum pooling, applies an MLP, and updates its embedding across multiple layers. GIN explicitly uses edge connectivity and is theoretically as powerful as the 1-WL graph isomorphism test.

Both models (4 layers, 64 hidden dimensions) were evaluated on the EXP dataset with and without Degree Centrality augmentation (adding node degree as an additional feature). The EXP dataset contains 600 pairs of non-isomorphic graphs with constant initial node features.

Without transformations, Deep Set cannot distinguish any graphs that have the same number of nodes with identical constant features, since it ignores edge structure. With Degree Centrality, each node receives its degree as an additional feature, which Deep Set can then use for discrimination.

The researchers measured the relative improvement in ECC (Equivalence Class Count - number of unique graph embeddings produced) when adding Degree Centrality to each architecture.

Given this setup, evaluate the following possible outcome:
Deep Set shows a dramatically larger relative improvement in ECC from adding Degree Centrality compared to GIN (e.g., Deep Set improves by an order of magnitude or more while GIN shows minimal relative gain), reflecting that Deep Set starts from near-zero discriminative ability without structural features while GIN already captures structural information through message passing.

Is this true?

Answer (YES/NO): NO